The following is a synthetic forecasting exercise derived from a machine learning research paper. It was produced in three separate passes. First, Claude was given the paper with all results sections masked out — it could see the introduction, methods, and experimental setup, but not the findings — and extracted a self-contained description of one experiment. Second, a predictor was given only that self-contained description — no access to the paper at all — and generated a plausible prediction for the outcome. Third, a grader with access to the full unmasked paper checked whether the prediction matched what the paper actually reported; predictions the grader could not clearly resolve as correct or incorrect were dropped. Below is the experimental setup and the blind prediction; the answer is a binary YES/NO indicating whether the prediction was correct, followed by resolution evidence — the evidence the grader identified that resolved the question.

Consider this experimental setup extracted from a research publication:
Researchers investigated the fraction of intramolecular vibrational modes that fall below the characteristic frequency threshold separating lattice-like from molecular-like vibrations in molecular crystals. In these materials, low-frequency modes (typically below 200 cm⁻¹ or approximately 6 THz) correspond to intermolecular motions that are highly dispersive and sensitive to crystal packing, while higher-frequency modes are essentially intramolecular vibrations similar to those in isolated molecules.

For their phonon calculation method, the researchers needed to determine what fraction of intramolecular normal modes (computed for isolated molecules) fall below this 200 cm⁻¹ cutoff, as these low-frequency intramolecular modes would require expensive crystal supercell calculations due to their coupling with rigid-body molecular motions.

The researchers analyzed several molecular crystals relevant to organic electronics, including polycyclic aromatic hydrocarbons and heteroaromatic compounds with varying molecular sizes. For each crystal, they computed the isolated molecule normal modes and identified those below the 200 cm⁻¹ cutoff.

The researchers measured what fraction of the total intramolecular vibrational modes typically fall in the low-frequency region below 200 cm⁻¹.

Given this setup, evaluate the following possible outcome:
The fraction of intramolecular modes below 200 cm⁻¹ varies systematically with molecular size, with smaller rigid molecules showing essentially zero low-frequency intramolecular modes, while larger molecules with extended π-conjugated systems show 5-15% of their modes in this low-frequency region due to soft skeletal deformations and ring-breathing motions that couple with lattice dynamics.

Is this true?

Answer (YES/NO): NO